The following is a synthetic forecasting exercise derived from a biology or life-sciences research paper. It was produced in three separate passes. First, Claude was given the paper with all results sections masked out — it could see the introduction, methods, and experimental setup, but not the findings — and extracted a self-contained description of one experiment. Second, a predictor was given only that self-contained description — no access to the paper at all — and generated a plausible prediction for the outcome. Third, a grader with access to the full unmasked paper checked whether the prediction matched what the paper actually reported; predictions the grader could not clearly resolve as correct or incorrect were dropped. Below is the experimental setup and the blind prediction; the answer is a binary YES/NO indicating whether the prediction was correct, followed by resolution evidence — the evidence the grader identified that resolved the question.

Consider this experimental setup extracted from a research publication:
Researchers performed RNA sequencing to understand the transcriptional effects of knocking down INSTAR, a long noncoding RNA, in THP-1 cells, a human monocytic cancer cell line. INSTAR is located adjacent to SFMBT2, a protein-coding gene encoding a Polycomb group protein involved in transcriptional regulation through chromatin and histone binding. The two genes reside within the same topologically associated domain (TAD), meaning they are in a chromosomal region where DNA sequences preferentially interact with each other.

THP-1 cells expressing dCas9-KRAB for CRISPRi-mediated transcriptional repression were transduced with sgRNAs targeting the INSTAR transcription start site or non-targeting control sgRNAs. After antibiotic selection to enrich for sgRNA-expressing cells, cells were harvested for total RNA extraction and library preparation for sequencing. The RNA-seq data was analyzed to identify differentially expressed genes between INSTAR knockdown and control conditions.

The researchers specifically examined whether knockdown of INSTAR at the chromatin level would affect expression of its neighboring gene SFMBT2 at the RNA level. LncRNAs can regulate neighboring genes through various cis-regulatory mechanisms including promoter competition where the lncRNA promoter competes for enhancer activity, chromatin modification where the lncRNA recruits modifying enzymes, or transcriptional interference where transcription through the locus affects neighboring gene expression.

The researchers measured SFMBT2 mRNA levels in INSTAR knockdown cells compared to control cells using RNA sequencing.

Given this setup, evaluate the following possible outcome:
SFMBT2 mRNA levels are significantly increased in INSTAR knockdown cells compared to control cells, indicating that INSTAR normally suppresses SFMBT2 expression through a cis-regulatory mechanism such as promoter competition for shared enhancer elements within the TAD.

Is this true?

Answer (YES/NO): NO